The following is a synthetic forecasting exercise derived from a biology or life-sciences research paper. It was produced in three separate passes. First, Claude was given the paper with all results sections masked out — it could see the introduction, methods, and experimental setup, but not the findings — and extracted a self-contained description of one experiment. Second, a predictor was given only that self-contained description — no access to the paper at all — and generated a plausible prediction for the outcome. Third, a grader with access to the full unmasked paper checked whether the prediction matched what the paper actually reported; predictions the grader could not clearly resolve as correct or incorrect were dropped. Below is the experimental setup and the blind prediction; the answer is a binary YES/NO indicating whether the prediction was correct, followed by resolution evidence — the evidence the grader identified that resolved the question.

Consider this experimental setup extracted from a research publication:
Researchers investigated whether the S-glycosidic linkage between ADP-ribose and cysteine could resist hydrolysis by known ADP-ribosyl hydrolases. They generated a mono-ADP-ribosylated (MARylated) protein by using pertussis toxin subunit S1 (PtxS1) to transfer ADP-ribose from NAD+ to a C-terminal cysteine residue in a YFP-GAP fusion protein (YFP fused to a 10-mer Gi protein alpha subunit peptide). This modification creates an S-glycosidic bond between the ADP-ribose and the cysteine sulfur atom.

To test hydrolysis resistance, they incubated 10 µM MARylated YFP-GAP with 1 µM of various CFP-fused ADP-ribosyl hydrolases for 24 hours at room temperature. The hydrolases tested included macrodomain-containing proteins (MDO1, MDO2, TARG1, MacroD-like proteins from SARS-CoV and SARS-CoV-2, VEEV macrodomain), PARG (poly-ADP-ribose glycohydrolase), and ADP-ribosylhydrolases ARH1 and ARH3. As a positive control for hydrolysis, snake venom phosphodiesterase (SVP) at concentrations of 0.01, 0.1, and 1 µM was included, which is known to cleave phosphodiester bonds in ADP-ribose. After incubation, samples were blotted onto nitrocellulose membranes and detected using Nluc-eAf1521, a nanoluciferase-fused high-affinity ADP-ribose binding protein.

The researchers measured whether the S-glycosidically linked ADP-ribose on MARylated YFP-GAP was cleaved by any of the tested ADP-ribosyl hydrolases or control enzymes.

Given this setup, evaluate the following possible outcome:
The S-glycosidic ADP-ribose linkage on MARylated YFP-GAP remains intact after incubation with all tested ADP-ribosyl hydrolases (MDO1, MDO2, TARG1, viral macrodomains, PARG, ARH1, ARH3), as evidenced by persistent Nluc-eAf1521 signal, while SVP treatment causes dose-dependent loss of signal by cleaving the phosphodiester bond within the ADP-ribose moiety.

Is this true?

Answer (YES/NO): YES